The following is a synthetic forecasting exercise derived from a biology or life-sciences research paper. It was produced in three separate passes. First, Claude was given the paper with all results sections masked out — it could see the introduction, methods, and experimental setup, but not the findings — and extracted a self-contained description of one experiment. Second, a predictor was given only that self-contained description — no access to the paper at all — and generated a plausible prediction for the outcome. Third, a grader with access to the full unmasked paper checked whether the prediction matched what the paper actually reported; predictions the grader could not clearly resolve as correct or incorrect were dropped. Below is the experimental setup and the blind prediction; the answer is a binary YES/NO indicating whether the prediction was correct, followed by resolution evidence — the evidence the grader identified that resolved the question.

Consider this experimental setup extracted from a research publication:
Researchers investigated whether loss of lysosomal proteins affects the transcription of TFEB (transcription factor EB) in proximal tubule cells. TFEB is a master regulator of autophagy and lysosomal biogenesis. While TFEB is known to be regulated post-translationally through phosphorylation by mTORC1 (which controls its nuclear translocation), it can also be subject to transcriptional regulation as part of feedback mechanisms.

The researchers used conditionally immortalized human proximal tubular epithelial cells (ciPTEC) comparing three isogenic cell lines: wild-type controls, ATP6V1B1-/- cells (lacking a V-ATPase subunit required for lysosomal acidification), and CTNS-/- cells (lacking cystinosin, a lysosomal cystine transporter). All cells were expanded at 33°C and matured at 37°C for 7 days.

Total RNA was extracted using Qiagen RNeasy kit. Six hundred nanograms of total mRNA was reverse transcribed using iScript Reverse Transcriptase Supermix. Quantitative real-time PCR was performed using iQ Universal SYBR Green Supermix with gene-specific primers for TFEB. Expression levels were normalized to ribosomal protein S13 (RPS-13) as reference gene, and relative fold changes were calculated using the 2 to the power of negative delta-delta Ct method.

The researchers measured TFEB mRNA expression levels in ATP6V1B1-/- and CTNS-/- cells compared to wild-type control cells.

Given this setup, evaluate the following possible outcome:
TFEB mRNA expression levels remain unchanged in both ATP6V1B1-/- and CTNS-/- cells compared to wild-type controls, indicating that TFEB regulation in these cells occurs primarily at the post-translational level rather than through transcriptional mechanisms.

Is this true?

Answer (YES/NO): NO